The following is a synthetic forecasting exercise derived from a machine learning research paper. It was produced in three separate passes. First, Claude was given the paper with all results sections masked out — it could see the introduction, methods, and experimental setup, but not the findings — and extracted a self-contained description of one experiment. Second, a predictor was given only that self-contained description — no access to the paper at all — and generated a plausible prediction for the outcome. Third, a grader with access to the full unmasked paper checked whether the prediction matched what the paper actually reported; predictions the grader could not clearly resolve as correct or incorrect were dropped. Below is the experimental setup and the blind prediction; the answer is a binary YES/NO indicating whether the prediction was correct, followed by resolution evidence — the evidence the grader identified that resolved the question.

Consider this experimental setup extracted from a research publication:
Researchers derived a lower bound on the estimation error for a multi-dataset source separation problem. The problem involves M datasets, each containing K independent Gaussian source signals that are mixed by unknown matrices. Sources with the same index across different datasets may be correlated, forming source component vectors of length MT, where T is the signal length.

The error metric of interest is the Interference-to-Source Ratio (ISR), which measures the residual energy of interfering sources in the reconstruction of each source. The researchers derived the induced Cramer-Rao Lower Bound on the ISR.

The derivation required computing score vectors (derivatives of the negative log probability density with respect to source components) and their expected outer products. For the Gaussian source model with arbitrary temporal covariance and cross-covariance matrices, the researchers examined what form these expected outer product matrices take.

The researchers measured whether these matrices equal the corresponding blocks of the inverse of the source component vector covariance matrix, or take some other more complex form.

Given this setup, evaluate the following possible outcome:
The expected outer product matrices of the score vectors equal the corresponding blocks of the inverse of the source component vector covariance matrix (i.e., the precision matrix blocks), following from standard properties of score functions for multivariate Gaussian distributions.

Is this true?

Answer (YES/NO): YES